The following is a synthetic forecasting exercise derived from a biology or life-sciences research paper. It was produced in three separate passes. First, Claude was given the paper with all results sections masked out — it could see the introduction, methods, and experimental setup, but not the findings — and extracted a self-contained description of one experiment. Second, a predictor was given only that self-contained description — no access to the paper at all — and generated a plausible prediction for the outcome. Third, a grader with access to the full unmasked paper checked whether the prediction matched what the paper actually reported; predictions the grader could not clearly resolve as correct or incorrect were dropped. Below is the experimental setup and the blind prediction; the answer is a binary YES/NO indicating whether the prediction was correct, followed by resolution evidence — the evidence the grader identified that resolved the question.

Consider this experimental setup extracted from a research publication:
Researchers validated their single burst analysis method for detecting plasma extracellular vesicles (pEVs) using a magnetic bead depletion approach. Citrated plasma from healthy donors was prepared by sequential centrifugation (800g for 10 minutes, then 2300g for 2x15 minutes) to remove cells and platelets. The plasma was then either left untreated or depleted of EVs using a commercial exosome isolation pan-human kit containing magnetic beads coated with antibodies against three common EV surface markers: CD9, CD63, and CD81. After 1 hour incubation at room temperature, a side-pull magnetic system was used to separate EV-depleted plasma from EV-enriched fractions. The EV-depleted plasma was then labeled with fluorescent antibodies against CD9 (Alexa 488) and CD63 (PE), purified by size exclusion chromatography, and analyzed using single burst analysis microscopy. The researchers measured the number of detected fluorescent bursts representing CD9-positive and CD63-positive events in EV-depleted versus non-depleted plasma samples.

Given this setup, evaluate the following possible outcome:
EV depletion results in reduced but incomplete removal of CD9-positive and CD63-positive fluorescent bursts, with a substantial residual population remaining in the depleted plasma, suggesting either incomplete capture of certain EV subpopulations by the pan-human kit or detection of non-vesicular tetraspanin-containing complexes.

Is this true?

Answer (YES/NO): NO